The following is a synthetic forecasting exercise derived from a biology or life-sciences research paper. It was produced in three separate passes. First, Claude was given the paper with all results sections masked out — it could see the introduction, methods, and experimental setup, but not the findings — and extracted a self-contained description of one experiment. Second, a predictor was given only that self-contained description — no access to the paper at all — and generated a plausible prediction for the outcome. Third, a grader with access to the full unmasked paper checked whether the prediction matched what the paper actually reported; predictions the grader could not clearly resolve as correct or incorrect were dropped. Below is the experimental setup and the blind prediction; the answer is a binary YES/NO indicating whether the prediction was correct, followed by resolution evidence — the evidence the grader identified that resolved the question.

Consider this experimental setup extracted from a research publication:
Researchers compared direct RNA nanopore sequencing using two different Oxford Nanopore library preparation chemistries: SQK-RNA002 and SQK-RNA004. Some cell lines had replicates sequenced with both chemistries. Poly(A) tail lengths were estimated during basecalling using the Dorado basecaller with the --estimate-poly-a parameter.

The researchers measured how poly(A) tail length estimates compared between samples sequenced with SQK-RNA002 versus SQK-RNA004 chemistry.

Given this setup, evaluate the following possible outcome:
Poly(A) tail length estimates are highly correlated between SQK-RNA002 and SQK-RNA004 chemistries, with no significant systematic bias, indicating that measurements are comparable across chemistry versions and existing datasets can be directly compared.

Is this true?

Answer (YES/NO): NO